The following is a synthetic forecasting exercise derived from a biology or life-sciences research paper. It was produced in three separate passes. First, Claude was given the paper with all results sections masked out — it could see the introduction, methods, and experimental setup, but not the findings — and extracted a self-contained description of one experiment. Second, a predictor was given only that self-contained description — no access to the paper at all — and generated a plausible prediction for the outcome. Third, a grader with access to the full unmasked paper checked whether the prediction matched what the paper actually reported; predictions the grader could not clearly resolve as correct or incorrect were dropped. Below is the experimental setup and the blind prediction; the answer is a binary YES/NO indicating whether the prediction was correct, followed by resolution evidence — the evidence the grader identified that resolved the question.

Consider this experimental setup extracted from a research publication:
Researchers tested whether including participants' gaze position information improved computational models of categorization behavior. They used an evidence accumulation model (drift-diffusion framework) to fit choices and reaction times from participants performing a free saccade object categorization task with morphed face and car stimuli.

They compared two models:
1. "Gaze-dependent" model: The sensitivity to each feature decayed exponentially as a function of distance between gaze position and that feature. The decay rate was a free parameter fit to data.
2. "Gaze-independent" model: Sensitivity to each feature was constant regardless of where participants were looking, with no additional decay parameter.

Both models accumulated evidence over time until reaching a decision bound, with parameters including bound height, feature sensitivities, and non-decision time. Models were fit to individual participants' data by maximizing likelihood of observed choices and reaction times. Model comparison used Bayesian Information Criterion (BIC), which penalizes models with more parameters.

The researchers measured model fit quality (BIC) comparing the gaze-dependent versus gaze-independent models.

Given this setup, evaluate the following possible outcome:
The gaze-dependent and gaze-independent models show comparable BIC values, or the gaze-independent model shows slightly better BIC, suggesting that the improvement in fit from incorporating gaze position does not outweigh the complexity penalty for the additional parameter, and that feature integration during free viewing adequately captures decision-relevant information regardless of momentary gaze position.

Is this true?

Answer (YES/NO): NO